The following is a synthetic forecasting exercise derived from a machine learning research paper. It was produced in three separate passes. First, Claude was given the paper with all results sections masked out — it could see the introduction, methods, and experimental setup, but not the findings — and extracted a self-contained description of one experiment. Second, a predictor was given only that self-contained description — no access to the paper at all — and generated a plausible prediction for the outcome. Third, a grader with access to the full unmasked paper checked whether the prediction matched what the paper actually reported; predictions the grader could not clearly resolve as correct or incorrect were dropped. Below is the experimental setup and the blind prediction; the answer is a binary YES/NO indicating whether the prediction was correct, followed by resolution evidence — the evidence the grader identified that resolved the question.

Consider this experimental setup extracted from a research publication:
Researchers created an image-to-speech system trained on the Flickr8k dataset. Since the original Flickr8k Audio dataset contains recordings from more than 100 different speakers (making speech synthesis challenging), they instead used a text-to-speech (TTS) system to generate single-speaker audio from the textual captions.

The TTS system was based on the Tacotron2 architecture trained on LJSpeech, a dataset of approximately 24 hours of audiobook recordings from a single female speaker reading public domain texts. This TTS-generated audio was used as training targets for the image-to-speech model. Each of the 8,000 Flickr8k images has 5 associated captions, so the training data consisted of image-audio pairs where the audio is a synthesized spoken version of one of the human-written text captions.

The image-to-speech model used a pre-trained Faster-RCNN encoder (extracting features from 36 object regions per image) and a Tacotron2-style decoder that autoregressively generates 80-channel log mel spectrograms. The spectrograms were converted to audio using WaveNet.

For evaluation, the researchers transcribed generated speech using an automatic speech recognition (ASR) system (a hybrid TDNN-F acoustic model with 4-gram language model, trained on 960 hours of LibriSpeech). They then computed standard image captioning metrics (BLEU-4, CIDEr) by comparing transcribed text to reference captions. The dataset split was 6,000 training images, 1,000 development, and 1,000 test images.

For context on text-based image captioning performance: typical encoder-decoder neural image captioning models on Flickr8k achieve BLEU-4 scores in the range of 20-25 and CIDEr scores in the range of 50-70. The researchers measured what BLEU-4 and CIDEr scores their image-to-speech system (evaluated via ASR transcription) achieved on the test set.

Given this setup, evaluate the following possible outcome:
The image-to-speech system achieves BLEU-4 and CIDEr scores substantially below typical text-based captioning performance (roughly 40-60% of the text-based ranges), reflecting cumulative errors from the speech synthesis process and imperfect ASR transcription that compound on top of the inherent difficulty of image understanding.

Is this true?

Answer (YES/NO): NO